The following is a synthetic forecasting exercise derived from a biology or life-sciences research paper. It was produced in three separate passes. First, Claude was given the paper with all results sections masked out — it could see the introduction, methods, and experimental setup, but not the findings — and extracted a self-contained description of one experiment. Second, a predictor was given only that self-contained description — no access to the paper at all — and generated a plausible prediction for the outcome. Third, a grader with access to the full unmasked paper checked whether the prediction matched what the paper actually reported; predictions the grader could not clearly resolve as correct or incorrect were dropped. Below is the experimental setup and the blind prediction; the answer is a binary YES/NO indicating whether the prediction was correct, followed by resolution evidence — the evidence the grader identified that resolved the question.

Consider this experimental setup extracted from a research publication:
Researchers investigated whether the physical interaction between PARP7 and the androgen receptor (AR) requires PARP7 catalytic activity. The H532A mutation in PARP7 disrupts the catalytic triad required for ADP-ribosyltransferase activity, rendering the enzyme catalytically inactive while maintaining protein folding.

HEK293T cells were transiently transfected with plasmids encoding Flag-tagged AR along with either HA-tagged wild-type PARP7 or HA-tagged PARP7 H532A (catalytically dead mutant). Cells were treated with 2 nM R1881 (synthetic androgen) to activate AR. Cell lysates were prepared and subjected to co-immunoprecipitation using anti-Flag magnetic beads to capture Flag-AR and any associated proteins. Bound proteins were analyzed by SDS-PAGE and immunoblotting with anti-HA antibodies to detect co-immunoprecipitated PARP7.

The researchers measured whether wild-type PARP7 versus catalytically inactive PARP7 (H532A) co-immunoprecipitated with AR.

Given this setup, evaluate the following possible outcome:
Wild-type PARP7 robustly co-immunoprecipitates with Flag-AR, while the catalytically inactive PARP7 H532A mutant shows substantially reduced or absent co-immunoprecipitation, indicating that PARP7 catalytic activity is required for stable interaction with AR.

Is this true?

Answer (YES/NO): NO